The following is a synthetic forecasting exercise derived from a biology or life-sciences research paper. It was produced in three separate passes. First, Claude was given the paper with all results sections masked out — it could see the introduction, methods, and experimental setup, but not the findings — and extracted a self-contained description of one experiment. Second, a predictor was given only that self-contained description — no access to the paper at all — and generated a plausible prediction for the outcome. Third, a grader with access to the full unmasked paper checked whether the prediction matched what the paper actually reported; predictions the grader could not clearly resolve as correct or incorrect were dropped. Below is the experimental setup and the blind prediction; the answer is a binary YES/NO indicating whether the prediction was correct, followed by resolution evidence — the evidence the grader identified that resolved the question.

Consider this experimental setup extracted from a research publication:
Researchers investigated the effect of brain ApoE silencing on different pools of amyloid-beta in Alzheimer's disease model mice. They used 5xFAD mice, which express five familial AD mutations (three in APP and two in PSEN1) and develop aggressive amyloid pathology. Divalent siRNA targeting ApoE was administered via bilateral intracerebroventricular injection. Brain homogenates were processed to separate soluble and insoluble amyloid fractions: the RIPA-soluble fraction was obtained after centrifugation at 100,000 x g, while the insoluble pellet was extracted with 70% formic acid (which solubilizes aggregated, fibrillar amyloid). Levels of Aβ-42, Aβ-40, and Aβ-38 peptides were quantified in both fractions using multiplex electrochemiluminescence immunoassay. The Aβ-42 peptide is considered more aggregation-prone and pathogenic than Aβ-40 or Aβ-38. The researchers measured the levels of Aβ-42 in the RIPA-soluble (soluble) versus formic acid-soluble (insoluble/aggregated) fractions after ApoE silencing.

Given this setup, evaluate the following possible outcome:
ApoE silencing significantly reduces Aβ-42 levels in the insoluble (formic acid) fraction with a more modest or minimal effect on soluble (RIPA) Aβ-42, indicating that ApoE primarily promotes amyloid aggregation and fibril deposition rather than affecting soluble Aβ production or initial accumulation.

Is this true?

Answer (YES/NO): YES